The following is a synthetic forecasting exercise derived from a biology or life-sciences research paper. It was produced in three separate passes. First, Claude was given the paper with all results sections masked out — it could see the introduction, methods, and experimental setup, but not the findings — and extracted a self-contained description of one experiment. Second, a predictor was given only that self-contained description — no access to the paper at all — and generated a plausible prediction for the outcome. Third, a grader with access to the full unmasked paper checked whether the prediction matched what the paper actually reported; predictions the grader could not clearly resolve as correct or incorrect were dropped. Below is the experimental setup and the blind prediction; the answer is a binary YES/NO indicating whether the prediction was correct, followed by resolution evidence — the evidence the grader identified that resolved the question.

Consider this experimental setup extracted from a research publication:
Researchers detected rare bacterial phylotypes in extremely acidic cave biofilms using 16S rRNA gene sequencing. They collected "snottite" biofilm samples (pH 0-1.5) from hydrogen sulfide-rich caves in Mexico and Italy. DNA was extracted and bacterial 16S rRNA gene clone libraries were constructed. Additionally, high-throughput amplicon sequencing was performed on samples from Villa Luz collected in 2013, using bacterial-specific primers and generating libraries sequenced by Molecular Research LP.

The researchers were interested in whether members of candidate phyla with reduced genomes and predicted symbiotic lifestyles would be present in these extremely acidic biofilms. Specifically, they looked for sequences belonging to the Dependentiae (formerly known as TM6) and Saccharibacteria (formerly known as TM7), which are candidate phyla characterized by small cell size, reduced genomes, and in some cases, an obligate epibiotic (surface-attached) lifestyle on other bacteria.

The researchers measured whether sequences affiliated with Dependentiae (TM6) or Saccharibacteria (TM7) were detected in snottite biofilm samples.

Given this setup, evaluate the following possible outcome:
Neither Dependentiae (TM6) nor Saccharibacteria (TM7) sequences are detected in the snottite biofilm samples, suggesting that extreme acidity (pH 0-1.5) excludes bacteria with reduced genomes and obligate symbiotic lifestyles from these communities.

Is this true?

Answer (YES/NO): NO